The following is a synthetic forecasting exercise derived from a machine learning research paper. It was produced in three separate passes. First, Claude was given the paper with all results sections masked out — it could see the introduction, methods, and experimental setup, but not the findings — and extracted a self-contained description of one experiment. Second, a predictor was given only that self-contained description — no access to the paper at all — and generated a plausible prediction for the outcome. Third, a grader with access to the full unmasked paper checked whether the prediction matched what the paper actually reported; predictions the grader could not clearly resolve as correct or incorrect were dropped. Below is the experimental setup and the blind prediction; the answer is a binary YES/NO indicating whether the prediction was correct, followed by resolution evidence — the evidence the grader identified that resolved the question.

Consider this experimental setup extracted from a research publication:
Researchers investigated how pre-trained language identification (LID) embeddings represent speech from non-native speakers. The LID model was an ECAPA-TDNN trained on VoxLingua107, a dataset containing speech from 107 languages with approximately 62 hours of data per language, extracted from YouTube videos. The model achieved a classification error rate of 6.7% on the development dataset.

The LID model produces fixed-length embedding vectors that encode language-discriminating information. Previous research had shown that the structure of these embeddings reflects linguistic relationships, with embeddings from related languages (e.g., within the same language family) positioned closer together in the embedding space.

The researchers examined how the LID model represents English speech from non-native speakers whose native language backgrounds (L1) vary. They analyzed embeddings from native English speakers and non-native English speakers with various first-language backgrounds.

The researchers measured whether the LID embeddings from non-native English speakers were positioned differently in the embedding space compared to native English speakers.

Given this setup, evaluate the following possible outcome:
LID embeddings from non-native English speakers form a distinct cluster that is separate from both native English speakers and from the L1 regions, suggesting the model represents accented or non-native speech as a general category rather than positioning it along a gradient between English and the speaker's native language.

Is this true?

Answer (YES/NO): NO